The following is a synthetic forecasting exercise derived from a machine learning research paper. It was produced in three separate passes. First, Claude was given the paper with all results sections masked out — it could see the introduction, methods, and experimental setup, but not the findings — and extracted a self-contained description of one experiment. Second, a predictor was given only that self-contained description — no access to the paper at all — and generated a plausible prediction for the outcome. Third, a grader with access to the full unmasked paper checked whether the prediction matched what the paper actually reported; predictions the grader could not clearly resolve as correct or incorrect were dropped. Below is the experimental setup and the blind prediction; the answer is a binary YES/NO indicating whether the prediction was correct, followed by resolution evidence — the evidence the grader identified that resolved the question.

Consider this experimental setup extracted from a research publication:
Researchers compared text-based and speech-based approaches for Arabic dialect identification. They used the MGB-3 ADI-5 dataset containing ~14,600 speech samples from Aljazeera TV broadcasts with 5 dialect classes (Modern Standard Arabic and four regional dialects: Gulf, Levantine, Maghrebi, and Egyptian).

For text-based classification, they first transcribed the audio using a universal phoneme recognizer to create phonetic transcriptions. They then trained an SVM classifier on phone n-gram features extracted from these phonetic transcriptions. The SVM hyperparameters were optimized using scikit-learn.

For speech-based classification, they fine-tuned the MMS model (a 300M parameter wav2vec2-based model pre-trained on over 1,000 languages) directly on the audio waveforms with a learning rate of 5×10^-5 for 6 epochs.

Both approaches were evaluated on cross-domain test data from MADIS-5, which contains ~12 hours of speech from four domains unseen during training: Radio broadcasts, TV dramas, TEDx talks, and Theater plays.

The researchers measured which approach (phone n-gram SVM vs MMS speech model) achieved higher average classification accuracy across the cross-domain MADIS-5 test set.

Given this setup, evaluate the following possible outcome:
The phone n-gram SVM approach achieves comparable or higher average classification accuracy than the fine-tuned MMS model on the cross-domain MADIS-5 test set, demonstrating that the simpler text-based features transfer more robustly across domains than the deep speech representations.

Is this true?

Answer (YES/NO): NO